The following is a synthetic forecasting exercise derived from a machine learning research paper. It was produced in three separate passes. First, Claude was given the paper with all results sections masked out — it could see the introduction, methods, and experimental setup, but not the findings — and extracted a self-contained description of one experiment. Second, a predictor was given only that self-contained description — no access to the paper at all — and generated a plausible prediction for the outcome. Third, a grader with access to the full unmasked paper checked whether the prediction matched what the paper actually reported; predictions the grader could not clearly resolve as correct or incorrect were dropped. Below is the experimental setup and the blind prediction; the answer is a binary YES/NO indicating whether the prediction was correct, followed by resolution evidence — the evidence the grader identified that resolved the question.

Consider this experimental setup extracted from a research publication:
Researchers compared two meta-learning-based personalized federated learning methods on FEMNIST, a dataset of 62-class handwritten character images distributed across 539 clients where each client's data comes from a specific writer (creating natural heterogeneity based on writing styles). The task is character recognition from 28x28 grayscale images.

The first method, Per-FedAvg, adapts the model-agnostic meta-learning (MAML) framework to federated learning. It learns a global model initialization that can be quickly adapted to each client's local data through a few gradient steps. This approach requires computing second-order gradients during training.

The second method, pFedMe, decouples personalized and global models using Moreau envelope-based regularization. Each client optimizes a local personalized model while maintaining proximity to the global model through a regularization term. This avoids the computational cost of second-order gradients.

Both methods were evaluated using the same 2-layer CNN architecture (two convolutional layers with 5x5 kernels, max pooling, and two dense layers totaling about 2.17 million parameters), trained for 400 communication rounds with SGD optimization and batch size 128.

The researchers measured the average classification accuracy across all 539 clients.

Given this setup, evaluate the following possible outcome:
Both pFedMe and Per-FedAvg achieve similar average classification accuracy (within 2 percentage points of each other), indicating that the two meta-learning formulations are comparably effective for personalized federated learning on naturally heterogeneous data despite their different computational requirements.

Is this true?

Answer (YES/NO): YES